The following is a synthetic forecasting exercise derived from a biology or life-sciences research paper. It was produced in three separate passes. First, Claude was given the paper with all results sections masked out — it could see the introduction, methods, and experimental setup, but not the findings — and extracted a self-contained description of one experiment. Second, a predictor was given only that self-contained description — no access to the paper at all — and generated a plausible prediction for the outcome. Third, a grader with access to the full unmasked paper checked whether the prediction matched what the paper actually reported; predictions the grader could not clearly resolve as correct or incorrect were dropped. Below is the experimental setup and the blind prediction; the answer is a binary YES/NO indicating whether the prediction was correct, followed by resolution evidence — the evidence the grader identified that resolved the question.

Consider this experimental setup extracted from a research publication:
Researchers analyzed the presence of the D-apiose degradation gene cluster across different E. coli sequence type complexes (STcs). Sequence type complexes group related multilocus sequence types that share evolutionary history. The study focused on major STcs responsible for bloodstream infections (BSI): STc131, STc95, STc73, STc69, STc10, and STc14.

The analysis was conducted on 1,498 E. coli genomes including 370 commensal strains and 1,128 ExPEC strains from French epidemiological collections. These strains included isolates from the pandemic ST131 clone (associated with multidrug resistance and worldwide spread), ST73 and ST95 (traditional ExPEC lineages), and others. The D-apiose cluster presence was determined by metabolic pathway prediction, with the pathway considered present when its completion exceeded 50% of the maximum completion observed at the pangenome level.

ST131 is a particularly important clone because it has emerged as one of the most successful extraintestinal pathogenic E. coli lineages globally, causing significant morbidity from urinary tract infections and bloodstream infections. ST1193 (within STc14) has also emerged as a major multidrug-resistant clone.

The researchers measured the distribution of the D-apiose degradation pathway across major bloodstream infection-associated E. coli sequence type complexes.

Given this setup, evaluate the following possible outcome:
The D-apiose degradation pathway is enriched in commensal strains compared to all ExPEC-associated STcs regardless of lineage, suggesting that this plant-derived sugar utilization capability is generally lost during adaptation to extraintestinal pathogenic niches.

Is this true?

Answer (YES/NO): NO